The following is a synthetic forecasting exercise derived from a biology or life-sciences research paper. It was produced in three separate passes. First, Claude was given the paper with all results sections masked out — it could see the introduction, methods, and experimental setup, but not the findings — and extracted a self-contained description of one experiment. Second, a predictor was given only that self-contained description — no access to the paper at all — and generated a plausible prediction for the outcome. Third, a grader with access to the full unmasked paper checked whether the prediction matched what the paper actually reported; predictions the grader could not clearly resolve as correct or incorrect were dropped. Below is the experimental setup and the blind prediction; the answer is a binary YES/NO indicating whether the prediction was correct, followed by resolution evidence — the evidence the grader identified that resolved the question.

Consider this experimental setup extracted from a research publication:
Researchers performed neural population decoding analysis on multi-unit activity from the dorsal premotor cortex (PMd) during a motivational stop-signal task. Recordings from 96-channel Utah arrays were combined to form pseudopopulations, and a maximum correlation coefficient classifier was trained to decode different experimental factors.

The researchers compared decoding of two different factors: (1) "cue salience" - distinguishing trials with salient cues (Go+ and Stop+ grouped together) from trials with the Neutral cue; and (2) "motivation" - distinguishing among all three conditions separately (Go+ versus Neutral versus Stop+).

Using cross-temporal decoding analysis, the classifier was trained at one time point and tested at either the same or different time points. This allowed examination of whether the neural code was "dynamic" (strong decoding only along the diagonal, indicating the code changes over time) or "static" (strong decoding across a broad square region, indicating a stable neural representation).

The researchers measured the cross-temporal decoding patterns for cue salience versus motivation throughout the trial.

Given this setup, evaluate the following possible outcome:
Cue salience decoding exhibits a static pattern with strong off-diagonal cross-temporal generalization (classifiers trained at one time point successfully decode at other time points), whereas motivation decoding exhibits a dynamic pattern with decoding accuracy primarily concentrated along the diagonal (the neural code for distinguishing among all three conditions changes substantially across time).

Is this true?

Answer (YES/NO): NO